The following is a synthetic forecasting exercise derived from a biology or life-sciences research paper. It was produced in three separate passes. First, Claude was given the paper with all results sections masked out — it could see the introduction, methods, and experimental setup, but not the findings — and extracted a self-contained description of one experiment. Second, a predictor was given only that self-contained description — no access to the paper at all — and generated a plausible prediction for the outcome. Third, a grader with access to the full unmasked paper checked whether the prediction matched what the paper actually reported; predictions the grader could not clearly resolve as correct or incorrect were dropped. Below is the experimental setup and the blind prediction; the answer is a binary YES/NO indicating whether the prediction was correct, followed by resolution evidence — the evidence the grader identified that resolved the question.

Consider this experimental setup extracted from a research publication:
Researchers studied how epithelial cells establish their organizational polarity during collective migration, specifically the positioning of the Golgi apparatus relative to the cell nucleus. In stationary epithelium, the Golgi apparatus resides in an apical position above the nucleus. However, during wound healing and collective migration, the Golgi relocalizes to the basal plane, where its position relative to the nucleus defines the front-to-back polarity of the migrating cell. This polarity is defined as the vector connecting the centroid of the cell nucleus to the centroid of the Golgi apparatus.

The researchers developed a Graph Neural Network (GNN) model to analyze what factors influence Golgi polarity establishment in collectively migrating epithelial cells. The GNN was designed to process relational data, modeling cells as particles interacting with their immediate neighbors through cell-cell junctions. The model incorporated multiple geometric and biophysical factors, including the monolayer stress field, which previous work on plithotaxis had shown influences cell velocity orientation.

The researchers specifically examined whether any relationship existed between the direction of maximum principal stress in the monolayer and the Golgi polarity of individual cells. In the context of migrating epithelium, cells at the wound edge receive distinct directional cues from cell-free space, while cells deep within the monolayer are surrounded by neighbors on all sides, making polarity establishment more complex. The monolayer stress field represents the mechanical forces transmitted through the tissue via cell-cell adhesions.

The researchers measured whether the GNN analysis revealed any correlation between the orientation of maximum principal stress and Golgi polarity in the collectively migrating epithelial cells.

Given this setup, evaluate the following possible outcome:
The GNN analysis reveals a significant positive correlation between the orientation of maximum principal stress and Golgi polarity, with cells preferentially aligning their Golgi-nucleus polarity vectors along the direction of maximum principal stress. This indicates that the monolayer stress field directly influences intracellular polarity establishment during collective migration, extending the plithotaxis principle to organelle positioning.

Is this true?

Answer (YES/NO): YES